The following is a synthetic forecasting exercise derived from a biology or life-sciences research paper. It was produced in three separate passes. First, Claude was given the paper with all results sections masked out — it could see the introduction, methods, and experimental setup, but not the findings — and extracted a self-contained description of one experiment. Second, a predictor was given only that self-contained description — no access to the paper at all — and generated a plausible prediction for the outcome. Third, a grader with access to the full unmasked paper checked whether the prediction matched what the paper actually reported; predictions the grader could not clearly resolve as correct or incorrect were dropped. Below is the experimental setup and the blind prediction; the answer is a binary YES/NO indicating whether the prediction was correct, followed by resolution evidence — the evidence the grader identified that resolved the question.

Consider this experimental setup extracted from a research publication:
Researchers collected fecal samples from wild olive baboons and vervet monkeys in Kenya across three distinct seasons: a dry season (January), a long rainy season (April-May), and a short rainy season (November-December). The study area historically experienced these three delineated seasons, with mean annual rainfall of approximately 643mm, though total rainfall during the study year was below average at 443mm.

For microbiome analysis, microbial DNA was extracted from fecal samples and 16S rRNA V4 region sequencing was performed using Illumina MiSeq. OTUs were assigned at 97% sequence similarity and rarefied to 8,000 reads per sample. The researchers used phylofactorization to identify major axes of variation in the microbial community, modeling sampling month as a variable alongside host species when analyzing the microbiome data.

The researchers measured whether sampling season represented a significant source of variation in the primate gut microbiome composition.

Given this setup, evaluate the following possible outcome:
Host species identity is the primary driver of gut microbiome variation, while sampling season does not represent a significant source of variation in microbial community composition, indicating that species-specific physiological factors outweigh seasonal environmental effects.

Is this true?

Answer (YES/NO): NO